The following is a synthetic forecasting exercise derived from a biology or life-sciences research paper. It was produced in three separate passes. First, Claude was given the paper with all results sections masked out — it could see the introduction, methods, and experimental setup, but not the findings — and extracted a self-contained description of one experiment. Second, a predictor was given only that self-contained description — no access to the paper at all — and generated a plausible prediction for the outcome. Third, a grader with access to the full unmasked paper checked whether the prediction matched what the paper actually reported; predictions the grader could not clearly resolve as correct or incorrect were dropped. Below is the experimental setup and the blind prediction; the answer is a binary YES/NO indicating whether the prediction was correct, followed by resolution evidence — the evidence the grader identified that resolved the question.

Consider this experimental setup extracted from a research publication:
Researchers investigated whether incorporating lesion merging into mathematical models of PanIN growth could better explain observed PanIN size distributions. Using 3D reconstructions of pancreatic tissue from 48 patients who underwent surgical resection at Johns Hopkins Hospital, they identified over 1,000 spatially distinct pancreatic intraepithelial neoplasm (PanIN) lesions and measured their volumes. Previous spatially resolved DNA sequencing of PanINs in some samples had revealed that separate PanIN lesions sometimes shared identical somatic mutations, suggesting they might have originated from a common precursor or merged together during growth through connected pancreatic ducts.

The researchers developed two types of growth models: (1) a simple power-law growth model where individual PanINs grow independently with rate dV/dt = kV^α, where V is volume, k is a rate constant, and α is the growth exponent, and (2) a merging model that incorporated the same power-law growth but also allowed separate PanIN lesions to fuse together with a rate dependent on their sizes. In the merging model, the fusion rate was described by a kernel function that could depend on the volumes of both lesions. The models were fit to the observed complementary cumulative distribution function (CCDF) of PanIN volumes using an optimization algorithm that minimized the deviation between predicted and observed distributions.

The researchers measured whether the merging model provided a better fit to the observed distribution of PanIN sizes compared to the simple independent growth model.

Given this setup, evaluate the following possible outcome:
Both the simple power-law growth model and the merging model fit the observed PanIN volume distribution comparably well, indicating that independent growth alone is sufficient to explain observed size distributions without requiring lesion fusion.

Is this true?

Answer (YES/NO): NO